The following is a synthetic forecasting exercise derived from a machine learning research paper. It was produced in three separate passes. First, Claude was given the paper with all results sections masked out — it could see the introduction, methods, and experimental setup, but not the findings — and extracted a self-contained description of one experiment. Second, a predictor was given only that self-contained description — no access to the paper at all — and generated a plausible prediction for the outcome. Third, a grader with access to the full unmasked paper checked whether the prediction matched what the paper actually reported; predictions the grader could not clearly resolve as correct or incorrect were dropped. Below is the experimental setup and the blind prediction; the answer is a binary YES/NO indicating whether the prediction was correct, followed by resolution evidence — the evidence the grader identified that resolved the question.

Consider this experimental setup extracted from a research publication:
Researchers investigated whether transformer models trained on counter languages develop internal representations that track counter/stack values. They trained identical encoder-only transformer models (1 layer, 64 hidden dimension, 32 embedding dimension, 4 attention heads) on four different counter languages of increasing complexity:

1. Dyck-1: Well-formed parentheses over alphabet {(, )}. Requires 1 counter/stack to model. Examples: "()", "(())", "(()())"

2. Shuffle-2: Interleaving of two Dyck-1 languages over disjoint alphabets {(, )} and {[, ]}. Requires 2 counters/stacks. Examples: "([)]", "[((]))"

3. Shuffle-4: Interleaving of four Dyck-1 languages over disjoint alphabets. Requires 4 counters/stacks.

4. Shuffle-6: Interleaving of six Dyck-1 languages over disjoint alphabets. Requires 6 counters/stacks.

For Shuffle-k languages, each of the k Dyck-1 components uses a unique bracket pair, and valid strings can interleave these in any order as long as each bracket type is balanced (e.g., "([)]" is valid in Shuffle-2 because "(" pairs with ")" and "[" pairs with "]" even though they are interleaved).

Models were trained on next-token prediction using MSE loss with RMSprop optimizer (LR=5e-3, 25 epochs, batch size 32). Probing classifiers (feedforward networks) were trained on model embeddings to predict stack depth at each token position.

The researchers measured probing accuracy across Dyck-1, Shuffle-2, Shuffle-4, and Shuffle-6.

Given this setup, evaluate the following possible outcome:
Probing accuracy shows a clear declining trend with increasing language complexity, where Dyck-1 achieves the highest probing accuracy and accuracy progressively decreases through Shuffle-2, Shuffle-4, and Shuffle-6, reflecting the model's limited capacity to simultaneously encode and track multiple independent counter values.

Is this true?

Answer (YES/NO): NO